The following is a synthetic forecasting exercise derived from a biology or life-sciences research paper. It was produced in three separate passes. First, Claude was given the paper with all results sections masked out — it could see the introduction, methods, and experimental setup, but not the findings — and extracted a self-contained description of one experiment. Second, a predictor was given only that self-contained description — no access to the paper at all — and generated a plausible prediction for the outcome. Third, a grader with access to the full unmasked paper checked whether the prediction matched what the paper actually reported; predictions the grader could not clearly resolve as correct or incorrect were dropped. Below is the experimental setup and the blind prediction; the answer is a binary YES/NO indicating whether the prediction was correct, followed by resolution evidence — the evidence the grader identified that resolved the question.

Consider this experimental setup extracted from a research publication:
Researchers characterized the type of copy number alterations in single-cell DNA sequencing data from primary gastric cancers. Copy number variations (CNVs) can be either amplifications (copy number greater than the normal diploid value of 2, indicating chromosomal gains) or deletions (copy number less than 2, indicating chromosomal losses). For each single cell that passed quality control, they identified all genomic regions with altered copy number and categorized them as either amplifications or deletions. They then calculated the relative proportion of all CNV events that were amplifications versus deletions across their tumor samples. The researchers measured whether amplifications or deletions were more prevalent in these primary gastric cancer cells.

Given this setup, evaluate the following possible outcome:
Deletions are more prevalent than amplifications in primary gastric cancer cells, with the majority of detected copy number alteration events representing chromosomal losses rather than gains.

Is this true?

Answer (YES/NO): NO